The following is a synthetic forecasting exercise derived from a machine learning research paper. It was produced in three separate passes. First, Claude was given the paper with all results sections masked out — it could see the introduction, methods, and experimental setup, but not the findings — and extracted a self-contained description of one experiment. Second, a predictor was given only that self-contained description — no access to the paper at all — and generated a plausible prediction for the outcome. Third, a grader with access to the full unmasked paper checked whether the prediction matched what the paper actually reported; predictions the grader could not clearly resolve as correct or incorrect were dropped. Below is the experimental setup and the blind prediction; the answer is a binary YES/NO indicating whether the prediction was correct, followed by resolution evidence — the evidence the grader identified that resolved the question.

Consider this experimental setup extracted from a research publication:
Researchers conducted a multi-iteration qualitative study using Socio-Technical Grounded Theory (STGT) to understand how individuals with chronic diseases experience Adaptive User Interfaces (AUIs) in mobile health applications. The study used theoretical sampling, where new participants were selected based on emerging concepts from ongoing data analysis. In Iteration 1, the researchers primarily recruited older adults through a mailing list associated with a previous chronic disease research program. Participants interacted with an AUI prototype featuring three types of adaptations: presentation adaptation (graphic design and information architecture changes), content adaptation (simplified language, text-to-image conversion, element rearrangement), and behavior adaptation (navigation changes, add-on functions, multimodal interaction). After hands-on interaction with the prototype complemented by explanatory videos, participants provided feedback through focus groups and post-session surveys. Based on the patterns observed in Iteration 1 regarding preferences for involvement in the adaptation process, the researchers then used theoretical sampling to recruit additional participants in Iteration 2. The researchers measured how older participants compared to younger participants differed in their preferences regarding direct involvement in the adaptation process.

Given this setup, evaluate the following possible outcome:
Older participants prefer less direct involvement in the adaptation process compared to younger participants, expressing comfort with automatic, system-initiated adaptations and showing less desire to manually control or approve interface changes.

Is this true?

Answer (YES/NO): YES